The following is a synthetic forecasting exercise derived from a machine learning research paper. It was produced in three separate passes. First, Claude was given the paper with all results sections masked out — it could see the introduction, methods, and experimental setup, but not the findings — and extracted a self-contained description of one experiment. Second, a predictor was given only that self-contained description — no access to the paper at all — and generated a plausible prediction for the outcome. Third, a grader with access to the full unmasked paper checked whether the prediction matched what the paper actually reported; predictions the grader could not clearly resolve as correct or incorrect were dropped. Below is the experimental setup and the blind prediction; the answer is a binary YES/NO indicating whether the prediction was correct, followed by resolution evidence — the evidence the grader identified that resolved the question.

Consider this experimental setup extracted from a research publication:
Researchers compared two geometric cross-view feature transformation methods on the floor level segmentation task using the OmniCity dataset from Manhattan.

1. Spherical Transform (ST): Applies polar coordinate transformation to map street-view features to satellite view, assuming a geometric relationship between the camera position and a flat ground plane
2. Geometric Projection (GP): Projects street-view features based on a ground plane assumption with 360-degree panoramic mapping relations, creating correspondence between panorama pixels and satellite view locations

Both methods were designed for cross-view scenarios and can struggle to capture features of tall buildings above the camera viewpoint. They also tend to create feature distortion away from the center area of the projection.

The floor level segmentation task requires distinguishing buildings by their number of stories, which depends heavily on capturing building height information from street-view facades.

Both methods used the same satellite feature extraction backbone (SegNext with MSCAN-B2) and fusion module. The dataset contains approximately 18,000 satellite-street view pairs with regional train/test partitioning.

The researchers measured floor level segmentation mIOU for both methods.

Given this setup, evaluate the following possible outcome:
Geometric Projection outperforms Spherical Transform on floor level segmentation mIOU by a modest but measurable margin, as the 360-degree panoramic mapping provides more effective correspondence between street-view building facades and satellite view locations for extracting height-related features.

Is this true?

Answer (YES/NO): NO